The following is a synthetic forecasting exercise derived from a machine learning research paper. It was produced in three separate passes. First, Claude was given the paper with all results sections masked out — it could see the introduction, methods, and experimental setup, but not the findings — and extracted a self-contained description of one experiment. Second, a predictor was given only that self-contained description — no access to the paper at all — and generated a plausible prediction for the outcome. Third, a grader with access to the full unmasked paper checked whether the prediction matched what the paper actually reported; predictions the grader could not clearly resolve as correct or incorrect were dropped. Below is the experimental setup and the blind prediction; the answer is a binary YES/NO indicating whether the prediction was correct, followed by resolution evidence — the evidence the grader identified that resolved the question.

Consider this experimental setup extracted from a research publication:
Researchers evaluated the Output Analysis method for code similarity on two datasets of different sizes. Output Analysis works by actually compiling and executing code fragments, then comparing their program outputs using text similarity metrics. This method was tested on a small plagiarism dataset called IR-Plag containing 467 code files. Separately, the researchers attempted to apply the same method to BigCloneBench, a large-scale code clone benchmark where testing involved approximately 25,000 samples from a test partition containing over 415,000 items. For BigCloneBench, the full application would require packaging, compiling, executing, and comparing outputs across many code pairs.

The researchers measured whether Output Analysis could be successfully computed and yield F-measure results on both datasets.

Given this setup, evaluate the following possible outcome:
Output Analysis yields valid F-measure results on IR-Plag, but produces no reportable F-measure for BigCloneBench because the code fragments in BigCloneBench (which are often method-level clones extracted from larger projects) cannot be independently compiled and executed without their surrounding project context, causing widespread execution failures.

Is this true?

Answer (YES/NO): NO